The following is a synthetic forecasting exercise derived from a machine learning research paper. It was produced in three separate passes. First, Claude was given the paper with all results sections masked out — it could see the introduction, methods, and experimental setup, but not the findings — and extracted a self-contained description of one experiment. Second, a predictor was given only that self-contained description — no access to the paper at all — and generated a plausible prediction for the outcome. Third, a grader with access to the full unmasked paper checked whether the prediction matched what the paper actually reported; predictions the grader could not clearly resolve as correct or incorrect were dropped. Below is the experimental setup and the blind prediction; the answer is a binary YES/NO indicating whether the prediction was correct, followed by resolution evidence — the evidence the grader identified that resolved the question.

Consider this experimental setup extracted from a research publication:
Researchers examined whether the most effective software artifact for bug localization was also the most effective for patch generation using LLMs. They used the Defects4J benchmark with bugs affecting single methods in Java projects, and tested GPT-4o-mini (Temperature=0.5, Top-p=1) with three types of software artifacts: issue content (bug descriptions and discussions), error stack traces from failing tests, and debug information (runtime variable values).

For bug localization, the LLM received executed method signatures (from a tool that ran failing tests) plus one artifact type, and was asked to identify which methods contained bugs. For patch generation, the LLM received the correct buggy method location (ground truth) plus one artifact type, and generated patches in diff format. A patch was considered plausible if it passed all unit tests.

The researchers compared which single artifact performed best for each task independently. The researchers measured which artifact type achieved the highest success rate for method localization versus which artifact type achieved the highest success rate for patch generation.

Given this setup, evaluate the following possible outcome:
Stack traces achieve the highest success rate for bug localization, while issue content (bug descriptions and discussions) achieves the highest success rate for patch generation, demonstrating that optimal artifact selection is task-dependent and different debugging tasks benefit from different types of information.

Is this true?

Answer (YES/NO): NO